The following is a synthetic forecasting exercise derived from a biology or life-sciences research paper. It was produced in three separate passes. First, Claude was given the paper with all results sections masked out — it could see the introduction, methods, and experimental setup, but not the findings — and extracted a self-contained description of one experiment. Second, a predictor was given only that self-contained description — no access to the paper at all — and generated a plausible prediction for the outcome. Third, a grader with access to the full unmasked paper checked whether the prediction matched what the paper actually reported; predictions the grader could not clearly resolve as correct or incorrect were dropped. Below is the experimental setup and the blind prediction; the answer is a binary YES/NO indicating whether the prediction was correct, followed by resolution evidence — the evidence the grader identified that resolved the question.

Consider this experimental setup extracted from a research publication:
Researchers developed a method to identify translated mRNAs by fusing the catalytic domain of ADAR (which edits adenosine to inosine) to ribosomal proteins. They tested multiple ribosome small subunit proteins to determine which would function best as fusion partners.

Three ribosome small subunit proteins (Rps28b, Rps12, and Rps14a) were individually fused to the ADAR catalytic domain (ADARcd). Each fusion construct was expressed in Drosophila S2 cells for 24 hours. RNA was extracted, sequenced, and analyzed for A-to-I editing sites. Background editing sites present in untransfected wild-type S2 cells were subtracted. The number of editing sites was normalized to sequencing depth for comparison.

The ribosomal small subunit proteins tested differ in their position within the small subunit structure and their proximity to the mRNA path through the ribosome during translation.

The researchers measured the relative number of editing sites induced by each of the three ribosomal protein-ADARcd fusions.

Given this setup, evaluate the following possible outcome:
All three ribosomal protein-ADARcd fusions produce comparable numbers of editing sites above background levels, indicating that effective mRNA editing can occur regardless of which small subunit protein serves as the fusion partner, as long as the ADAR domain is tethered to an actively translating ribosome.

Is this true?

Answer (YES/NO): NO